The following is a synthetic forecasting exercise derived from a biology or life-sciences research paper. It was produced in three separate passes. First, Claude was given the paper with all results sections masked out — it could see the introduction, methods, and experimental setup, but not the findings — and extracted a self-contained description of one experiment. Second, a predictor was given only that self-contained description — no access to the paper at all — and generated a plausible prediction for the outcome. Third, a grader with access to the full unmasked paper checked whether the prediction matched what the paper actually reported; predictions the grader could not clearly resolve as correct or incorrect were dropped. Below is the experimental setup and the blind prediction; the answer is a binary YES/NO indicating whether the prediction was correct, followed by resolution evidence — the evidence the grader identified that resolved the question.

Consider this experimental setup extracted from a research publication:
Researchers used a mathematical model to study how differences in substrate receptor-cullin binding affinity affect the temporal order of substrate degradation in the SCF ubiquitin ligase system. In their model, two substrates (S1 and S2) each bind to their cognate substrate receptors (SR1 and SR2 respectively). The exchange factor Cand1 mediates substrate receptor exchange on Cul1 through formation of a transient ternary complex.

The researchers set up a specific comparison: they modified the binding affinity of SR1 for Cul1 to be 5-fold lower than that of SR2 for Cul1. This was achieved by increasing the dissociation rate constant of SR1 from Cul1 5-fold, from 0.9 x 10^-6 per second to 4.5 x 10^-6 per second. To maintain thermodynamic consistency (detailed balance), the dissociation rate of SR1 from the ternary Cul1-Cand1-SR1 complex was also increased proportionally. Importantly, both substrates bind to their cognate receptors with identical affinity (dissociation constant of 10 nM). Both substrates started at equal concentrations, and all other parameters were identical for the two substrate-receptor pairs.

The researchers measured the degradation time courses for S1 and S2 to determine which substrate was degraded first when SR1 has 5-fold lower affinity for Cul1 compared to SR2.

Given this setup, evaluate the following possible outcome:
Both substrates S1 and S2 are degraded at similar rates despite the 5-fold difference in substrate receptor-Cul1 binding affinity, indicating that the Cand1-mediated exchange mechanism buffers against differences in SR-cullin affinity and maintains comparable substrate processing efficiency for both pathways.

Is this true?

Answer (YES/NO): NO